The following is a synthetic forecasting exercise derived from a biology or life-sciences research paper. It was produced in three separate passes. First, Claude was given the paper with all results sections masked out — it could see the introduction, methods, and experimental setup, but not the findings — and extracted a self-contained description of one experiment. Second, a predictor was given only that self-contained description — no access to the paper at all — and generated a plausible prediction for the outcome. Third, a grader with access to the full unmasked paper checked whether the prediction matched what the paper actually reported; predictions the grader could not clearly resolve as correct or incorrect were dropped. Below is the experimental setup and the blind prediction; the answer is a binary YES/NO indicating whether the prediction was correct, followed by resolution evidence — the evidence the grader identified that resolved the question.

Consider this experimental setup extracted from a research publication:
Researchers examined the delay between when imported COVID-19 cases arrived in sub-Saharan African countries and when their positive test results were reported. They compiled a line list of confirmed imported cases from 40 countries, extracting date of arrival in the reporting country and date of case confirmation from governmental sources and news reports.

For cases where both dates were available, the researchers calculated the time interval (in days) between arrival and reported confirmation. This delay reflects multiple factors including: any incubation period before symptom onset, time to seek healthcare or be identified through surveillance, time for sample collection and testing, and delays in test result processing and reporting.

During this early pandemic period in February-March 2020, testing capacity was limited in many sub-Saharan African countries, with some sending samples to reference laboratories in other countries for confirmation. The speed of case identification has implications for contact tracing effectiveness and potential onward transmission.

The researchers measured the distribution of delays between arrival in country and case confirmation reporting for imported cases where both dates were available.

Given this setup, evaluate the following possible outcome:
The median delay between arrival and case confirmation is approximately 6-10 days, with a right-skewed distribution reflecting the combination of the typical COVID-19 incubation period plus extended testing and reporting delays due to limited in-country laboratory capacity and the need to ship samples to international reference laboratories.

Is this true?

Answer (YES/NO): NO